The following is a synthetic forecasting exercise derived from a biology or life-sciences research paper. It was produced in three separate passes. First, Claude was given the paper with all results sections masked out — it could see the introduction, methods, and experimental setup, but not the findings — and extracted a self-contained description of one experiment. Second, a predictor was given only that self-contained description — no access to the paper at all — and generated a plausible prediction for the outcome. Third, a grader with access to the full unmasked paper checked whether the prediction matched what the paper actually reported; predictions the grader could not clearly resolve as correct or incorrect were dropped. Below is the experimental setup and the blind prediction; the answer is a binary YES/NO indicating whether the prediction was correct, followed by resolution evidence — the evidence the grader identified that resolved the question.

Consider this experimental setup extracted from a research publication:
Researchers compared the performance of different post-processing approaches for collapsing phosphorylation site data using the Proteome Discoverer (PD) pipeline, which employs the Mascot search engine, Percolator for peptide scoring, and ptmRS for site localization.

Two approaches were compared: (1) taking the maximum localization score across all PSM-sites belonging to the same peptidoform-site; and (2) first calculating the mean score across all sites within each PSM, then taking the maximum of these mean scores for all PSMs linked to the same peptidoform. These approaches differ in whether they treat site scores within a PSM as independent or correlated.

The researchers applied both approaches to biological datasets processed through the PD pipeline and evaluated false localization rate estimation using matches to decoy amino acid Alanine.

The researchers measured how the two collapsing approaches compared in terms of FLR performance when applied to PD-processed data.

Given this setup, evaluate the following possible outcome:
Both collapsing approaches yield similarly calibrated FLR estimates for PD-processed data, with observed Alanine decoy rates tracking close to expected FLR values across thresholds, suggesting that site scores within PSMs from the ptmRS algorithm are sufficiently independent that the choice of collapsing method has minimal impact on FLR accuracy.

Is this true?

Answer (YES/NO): NO